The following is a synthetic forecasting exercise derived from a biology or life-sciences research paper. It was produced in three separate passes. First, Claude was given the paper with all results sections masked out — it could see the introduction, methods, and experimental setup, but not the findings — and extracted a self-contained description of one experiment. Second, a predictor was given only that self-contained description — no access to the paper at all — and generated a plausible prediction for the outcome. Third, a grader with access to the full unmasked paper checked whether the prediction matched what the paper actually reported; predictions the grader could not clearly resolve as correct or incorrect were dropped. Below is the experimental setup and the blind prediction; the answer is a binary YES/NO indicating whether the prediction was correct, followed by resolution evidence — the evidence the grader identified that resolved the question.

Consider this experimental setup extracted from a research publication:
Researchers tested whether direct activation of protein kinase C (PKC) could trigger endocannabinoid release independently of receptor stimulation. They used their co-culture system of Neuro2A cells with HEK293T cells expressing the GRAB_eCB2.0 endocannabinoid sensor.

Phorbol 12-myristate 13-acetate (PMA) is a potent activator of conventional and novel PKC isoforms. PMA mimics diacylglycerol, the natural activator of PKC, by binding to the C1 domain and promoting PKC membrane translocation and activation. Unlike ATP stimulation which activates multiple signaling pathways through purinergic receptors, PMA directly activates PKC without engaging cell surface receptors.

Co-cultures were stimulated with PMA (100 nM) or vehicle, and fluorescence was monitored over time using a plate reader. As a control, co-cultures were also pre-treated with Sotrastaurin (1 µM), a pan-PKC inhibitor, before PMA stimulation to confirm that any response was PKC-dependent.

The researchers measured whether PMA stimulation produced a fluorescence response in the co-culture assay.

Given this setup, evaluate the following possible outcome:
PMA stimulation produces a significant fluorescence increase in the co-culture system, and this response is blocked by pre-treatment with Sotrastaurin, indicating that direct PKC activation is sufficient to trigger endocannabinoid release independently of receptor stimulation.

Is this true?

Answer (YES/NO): NO